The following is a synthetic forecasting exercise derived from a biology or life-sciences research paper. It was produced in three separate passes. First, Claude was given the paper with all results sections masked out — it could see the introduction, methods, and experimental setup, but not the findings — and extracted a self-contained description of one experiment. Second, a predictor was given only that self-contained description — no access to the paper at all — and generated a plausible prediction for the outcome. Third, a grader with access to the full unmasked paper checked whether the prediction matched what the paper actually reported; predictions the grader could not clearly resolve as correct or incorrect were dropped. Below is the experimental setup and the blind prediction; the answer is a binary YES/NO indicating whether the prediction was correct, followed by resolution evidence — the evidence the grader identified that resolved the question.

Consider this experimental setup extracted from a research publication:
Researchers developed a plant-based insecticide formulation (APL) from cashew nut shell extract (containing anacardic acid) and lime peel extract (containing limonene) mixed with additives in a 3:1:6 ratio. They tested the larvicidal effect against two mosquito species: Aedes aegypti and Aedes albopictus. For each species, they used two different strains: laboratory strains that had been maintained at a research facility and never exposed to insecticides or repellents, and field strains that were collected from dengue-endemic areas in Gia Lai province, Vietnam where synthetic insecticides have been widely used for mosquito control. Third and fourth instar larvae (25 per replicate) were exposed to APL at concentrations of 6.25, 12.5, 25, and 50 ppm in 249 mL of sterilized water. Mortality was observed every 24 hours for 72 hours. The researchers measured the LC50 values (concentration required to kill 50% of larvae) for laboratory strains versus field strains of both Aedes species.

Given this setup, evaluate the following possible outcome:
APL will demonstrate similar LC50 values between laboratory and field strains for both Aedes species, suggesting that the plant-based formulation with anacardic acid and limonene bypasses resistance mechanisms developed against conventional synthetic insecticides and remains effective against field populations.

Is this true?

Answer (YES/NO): YES